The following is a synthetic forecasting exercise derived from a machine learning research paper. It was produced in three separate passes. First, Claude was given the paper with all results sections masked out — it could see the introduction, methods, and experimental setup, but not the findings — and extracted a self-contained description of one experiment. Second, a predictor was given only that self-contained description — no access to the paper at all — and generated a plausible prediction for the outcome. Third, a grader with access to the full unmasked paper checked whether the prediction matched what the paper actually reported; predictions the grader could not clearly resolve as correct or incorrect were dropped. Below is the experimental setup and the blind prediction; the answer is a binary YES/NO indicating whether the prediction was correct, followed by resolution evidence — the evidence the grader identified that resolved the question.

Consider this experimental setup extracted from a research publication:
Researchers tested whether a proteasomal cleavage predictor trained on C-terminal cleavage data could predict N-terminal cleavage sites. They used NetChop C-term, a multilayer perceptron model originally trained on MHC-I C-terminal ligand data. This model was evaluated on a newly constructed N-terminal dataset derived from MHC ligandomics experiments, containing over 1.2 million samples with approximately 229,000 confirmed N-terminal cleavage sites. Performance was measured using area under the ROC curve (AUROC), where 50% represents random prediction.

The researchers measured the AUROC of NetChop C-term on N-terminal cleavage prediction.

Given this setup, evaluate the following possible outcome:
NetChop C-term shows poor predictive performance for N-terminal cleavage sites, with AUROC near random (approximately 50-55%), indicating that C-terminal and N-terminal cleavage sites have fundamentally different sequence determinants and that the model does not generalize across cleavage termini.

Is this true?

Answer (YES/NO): YES